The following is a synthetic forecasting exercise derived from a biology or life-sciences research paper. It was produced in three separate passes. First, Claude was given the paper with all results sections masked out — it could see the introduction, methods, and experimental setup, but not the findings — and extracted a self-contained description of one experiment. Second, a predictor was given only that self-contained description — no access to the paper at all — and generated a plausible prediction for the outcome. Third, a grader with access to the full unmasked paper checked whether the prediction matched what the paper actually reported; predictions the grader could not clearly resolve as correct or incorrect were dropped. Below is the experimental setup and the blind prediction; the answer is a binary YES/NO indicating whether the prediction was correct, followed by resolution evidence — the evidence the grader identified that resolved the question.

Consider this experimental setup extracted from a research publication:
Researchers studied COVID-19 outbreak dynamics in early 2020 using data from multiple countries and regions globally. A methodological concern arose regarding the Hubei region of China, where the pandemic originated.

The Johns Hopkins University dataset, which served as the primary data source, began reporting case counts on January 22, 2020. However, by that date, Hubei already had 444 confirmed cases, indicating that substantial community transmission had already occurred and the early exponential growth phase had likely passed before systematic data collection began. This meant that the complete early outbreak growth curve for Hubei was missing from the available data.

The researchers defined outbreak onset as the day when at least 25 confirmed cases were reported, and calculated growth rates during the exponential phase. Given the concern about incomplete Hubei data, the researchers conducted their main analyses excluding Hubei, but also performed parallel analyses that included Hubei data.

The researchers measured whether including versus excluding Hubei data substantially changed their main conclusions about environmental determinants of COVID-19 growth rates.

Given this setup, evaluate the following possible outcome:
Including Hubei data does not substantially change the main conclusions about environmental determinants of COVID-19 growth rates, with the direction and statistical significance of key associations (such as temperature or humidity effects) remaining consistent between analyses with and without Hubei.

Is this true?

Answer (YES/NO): YES